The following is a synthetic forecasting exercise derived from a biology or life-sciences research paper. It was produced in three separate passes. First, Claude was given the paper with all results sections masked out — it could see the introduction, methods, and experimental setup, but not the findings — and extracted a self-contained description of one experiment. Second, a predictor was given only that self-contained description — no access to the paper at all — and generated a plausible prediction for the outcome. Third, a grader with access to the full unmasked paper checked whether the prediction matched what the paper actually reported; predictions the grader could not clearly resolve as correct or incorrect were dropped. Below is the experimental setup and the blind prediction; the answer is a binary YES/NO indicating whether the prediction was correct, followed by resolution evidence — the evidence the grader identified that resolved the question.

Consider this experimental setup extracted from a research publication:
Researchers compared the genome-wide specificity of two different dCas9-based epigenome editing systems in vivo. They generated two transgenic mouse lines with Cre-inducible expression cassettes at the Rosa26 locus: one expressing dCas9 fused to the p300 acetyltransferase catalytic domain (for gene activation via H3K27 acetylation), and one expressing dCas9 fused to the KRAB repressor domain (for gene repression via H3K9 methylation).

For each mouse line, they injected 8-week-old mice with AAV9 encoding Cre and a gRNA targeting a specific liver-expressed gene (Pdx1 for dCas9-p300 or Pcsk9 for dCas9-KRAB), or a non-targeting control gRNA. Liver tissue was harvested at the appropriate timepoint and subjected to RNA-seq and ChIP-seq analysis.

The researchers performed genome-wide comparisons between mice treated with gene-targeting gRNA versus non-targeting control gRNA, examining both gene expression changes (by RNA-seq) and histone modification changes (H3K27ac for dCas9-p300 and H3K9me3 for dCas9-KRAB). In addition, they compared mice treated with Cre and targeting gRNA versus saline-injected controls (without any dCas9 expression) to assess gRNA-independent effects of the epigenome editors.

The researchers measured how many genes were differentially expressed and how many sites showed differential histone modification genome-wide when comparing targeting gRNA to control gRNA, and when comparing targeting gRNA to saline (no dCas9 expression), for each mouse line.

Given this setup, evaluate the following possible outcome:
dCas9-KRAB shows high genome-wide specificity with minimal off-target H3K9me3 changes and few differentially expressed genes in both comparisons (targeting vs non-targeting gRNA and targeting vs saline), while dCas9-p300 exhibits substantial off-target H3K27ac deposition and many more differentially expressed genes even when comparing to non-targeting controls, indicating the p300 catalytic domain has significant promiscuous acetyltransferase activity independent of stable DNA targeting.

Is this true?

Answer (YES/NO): NO